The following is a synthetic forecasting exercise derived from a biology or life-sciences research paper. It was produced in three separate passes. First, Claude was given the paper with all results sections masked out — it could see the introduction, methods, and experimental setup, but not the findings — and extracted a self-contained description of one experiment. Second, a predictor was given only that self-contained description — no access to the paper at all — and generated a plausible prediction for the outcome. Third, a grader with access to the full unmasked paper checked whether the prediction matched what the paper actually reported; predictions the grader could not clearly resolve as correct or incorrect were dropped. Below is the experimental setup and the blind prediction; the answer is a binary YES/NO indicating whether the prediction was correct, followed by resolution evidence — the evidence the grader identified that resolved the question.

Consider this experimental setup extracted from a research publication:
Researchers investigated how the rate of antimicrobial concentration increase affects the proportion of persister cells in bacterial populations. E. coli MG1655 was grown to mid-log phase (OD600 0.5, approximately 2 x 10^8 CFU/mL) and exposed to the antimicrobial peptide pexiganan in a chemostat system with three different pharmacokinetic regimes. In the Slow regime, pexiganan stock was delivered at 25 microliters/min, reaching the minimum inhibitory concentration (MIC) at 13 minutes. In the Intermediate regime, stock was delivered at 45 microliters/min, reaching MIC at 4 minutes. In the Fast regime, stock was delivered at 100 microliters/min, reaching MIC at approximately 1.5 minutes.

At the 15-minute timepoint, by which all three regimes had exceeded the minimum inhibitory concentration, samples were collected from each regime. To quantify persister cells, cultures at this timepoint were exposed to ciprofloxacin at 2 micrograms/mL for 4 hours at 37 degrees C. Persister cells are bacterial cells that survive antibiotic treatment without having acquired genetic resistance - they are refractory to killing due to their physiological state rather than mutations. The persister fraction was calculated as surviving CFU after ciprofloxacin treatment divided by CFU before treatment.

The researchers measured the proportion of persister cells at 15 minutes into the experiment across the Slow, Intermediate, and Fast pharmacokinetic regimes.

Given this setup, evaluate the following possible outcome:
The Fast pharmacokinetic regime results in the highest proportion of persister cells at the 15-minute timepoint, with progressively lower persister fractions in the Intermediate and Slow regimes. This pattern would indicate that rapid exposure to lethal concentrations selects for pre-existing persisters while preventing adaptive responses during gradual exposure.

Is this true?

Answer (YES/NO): NO